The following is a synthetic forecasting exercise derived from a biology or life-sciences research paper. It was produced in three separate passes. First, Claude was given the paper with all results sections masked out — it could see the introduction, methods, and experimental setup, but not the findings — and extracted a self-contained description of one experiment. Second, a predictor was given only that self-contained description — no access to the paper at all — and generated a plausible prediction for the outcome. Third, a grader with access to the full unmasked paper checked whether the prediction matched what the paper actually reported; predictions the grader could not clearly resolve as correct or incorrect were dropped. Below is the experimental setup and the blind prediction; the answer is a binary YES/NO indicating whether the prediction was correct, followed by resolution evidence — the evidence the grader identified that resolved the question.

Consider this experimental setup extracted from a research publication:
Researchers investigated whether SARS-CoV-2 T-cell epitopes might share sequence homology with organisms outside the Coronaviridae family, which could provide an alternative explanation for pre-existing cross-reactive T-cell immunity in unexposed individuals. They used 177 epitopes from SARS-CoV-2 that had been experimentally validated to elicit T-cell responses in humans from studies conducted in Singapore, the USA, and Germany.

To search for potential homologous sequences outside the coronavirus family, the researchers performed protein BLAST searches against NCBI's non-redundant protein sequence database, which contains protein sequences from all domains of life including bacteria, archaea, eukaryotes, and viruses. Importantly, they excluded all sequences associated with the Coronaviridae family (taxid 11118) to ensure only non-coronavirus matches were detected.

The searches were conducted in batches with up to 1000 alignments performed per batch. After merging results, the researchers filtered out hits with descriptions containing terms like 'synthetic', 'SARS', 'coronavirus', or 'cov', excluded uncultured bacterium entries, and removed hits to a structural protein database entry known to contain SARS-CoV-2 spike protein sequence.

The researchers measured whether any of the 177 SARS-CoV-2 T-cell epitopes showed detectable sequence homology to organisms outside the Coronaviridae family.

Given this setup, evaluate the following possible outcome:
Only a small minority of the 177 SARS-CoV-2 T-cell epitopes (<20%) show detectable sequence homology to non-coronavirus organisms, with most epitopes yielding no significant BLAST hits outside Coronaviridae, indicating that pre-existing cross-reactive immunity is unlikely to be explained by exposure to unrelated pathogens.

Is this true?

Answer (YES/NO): YES